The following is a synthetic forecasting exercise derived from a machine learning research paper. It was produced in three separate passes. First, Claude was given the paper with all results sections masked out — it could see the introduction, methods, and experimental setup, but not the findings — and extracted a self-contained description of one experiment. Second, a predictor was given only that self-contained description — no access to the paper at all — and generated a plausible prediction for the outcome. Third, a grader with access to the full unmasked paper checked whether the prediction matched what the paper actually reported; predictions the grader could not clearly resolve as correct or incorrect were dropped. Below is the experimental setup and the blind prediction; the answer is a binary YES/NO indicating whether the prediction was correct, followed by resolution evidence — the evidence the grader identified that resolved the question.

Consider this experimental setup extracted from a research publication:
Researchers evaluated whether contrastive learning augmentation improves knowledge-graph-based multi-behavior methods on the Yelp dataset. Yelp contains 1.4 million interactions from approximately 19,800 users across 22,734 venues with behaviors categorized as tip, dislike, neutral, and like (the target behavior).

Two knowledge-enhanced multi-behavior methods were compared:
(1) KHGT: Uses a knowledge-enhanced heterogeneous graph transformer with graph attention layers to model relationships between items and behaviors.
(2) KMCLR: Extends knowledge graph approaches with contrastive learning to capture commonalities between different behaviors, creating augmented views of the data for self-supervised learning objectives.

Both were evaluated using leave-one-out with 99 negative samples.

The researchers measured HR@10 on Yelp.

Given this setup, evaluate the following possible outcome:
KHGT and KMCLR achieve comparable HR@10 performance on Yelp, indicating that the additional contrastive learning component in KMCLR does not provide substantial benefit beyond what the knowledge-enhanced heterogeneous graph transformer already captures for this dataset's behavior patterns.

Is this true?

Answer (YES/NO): YES